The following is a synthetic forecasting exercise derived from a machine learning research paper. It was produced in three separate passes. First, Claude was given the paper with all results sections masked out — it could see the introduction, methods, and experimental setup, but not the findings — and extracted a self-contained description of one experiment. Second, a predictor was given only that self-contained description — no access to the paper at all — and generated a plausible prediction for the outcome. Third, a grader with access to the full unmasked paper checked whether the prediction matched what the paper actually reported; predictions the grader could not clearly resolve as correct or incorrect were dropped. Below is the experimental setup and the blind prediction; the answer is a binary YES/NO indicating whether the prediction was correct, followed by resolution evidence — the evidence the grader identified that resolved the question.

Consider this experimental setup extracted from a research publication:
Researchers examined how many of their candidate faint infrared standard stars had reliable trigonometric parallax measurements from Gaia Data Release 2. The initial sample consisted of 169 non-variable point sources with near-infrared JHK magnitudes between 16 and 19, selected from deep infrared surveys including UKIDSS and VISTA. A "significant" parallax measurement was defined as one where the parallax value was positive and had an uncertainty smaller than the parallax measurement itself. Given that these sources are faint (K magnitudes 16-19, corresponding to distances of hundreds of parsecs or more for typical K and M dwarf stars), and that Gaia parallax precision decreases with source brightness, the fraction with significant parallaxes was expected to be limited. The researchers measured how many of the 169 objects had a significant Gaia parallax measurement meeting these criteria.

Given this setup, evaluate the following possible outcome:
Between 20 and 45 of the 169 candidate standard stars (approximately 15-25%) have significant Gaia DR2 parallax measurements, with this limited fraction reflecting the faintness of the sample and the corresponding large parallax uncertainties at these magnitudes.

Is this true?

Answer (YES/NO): NO